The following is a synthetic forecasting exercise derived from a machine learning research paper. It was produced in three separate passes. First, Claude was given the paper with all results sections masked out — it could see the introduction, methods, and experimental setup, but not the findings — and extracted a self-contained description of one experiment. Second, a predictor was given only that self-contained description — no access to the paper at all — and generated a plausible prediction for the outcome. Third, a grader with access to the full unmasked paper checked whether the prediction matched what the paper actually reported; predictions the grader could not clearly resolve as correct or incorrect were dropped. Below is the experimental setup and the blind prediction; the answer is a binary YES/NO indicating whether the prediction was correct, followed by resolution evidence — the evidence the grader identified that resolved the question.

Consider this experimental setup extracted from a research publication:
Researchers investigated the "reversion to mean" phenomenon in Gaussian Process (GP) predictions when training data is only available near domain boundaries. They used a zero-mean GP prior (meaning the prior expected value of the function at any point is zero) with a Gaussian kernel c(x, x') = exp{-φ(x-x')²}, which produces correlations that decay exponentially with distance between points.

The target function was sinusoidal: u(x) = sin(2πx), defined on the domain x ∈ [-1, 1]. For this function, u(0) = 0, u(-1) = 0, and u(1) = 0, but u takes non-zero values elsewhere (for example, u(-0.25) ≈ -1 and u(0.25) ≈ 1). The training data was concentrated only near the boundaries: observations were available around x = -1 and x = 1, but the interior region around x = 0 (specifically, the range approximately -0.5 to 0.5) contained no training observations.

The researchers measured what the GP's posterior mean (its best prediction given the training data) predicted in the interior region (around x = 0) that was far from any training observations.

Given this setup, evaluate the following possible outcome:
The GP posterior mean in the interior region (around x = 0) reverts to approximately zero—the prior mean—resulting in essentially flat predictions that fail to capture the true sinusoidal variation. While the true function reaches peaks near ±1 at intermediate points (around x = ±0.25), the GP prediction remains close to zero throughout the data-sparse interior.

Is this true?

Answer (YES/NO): YES